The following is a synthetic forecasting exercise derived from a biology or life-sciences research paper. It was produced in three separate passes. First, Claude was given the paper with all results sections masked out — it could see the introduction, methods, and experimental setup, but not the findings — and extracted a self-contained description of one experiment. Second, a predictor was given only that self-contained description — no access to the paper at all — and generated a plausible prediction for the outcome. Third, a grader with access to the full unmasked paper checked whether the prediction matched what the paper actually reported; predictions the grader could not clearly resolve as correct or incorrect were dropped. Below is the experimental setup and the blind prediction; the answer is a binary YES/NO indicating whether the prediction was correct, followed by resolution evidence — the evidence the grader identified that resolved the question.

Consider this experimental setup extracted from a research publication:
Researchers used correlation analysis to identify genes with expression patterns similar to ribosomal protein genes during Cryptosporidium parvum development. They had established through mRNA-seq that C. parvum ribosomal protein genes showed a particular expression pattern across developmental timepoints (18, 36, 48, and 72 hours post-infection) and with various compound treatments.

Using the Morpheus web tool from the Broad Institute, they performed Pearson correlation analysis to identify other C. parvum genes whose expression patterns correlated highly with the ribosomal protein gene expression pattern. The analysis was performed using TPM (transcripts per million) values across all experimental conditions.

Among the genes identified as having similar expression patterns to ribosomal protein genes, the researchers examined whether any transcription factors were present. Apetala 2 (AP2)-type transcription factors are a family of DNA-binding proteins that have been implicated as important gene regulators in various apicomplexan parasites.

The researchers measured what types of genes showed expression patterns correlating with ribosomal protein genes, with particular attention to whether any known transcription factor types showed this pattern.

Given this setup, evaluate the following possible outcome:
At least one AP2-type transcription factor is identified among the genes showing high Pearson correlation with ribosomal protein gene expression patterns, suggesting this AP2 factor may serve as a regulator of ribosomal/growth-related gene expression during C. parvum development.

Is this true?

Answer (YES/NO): NO